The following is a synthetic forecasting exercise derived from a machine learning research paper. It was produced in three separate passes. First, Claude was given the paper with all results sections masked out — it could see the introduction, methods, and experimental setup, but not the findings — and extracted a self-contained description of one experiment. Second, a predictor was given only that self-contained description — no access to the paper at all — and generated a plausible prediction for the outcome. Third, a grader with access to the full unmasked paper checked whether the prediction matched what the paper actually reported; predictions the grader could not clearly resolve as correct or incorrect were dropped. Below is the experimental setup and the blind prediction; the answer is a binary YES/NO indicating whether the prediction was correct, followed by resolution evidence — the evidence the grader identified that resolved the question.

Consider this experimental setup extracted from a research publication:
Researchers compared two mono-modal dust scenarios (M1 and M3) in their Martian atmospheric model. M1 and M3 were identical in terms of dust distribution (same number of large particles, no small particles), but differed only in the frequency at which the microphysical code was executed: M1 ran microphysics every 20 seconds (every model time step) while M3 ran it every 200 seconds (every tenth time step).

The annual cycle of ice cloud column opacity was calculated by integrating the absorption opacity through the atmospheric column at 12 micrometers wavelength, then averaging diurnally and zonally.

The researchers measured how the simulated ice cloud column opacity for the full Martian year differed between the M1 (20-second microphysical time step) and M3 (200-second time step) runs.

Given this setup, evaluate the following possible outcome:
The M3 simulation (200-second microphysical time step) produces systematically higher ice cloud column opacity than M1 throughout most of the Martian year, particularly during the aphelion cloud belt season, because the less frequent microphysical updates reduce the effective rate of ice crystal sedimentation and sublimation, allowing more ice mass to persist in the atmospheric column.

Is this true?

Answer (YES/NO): NO